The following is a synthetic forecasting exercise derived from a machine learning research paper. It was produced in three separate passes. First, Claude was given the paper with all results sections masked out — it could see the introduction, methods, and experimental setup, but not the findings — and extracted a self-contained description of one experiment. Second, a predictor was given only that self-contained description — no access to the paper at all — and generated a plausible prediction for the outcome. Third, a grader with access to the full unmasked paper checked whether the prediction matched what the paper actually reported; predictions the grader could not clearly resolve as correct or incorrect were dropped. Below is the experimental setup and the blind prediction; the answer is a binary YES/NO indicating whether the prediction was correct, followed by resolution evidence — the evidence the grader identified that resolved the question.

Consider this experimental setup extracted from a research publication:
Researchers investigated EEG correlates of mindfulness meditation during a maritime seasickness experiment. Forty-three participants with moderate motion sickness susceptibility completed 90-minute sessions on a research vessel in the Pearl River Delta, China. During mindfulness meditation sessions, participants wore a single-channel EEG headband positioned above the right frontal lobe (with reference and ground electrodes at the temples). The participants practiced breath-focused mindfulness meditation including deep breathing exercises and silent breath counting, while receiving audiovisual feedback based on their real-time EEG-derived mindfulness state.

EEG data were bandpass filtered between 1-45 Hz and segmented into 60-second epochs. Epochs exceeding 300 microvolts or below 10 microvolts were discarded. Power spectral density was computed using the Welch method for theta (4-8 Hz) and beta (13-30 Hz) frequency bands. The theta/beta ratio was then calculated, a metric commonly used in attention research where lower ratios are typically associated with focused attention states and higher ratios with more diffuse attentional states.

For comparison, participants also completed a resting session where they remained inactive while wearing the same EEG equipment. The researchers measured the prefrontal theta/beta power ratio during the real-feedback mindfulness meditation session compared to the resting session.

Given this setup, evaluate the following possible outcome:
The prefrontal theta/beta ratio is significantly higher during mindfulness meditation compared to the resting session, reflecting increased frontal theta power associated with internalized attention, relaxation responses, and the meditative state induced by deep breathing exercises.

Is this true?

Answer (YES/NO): NO